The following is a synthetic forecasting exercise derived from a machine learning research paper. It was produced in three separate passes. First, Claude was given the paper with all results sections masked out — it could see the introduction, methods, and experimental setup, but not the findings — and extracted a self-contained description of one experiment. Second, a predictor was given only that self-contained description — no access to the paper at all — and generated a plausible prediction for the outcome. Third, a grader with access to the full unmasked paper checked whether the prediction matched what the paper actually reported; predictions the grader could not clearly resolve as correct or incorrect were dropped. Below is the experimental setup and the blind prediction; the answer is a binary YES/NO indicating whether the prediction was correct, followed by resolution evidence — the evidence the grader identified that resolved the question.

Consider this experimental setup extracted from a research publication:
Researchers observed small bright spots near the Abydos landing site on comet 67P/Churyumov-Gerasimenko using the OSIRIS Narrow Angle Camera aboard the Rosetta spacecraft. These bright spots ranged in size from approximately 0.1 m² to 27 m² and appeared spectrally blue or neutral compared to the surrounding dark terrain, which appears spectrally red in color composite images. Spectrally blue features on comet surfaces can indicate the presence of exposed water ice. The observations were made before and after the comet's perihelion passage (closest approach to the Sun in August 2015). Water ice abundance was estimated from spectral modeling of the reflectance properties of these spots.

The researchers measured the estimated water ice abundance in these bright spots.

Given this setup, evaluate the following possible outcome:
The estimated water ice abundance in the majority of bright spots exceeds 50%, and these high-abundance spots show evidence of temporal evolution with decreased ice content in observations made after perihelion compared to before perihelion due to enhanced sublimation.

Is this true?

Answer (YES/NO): NO